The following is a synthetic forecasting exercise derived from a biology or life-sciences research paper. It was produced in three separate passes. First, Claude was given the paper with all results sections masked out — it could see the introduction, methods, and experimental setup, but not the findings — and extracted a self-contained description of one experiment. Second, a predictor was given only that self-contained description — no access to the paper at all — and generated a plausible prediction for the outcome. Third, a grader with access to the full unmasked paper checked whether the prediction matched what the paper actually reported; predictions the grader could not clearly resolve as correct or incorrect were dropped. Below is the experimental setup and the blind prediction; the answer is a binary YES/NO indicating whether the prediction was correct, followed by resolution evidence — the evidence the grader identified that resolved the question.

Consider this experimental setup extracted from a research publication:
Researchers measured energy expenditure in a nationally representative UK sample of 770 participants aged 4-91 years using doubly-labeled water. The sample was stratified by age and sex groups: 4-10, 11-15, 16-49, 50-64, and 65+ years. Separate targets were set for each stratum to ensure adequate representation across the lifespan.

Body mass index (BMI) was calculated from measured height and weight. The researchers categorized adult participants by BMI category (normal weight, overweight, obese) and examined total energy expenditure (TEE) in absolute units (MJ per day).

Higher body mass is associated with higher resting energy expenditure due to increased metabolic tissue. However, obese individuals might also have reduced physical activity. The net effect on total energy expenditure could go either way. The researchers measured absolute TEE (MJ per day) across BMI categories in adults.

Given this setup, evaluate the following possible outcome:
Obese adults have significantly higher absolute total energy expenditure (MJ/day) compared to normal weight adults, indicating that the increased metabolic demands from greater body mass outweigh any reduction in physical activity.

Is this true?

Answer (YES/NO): YES